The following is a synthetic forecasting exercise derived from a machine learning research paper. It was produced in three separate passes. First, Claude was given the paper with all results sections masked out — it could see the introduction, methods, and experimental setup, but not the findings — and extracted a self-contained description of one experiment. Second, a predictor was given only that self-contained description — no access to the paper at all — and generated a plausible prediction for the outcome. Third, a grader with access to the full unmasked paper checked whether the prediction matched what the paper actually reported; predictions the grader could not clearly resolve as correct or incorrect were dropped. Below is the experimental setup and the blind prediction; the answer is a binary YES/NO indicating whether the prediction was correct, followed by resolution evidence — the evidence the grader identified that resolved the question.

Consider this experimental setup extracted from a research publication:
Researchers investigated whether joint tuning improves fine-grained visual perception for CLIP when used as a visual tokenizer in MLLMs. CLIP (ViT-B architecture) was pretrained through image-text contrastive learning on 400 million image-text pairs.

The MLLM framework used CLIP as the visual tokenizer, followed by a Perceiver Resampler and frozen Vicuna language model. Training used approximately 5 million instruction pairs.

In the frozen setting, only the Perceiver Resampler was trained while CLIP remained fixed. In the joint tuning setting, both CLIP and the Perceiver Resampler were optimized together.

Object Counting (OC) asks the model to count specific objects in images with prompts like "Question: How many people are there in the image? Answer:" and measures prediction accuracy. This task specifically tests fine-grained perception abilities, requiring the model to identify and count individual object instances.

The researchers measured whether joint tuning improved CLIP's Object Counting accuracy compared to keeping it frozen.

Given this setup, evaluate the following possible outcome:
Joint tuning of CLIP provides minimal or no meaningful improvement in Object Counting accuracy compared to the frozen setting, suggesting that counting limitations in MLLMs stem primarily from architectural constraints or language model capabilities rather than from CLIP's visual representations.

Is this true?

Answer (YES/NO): NO